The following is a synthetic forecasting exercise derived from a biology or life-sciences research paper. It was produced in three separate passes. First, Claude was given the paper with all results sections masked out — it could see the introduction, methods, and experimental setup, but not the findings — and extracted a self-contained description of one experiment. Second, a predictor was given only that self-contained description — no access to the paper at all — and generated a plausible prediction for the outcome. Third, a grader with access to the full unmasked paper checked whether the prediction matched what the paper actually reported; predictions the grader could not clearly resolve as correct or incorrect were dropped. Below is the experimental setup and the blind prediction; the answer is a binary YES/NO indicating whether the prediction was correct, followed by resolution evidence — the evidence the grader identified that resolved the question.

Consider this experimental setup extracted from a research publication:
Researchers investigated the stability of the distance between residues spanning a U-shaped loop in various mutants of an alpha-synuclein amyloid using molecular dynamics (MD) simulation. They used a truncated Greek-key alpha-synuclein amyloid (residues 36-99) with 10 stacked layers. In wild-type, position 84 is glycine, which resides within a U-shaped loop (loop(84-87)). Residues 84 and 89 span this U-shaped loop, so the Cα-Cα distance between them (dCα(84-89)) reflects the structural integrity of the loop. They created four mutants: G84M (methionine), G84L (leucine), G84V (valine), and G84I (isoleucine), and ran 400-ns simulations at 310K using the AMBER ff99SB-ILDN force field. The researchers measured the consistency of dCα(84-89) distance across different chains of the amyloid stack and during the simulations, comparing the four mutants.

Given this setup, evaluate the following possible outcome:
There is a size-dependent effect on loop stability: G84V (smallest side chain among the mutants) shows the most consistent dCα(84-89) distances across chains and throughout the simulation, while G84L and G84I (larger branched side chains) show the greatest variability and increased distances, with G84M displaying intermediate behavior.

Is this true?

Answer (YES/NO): NO